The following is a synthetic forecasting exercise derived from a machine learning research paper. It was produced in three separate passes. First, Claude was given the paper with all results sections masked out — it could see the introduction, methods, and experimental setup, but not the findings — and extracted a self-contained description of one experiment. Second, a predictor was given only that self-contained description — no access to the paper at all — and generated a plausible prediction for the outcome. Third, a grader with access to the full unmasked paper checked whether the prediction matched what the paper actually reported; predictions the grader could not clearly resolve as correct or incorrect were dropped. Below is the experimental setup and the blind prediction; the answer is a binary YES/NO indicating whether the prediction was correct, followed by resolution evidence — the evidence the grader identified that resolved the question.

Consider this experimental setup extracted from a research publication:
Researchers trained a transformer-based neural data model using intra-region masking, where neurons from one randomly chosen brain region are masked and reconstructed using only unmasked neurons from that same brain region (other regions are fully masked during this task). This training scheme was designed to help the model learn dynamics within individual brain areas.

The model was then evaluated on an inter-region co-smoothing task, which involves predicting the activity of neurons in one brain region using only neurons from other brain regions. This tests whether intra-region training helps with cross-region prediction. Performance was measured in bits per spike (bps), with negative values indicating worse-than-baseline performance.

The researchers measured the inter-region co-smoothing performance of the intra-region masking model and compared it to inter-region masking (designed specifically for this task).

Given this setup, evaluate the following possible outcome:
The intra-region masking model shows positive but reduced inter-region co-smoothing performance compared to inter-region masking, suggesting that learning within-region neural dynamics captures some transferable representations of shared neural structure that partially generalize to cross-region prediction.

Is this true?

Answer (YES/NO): NO